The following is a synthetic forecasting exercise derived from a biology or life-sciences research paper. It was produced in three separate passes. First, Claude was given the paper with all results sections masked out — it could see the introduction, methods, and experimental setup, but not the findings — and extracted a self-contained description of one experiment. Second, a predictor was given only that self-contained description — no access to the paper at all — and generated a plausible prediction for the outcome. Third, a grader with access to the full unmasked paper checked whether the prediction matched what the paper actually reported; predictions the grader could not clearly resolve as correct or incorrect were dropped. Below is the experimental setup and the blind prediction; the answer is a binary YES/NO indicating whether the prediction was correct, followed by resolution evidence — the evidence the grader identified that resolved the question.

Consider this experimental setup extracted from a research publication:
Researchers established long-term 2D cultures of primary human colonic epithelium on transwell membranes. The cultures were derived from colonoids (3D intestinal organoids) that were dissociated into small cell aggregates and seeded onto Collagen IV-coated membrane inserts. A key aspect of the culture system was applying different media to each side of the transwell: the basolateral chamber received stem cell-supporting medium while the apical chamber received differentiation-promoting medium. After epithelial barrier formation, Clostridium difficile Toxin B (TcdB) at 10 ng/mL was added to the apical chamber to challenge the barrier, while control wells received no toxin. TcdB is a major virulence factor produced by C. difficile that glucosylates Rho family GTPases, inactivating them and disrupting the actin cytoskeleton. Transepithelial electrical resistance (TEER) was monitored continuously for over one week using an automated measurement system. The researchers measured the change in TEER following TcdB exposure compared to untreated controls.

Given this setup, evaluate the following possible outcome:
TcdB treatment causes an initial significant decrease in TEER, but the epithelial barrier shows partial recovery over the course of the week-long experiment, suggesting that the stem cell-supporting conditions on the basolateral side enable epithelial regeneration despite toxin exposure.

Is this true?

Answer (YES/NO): NO